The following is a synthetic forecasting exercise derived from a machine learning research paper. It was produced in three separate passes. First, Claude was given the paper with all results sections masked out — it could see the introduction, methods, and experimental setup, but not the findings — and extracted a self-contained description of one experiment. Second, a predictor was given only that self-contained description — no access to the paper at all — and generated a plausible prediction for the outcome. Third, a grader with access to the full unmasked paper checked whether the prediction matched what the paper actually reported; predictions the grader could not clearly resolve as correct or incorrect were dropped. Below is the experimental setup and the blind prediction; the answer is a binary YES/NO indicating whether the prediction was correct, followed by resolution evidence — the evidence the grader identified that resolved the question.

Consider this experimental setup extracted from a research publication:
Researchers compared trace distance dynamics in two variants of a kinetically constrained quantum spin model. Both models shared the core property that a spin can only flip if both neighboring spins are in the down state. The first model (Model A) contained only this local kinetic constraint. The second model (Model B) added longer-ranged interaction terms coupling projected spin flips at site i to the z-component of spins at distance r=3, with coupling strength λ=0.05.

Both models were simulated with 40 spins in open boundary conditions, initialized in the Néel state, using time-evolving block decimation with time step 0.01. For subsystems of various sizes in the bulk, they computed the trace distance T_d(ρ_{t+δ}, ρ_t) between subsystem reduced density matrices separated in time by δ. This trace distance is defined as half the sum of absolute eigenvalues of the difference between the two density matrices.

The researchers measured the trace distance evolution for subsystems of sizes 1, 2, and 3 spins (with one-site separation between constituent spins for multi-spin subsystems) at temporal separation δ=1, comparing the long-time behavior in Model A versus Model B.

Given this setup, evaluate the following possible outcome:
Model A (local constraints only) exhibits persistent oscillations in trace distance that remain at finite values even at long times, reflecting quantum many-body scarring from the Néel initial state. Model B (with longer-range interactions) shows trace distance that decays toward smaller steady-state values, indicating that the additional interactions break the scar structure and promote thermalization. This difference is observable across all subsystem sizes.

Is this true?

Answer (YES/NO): NO